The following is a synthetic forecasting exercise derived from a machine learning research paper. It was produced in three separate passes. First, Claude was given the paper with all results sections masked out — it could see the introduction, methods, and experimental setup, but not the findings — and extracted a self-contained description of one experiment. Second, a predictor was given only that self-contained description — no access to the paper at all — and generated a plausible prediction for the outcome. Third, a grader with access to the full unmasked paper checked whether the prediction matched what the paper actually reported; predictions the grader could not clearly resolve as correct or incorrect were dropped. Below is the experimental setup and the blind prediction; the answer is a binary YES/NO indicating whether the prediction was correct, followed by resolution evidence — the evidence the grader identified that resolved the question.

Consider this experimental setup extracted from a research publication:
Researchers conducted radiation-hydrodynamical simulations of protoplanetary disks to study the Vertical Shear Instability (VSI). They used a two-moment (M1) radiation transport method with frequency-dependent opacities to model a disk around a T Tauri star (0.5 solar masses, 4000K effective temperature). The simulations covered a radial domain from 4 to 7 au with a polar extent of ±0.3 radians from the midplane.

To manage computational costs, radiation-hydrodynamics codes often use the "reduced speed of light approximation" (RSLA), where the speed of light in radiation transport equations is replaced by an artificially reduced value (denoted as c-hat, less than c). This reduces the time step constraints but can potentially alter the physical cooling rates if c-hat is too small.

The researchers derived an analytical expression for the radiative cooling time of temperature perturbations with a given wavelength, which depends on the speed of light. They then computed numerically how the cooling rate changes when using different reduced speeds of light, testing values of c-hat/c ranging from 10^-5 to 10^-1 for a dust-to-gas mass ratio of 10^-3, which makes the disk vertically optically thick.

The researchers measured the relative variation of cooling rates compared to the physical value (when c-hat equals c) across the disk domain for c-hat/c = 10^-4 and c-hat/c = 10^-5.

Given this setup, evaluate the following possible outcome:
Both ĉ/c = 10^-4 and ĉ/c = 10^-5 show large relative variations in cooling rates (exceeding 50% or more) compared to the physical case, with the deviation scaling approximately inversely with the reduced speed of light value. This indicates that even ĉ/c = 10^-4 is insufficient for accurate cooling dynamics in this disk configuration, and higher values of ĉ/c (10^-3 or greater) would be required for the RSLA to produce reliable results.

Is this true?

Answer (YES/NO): NO